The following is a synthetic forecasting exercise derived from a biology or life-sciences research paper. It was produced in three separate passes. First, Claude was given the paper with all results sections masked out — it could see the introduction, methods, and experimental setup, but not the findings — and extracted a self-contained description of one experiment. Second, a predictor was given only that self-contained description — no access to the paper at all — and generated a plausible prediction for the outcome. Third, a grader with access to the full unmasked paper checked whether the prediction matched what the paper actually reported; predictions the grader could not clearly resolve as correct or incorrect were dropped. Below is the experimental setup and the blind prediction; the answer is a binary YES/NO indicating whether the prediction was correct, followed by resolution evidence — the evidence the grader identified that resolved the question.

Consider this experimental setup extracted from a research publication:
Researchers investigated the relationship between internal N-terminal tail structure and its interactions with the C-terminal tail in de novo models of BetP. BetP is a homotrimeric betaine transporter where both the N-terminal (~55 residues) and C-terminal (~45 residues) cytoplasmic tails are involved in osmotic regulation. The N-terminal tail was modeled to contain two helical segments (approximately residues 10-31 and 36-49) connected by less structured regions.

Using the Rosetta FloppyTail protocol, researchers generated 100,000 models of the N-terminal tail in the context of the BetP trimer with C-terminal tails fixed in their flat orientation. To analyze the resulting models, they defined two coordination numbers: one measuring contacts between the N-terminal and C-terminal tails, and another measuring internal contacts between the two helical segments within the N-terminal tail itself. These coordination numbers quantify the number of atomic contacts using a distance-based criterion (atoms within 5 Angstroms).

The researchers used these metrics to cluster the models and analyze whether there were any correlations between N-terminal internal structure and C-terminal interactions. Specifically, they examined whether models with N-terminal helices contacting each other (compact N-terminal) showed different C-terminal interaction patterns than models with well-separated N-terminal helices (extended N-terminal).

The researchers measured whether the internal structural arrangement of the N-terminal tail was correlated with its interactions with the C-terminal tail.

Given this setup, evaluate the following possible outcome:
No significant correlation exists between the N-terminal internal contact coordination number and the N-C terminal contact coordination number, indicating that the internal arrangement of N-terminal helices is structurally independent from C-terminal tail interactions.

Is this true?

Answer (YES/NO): NO